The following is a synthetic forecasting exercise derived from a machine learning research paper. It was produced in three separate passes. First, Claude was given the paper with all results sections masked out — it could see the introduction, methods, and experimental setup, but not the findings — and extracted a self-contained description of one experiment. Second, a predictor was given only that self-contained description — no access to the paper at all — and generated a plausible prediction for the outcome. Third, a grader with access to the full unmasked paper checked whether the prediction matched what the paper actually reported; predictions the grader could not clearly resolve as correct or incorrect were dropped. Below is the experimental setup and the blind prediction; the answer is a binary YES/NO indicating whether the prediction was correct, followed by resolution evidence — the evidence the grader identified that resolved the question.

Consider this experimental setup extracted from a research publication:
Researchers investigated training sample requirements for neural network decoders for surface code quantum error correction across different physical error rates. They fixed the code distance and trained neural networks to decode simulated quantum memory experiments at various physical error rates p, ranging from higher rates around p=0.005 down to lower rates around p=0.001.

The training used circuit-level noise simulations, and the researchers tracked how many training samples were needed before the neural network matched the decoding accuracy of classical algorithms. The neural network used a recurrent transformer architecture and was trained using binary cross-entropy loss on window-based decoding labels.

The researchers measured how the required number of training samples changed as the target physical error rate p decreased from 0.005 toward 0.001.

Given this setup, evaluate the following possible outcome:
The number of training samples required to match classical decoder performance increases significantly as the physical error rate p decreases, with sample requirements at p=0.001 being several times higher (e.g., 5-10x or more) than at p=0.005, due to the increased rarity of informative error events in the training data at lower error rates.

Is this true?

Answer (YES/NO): YES